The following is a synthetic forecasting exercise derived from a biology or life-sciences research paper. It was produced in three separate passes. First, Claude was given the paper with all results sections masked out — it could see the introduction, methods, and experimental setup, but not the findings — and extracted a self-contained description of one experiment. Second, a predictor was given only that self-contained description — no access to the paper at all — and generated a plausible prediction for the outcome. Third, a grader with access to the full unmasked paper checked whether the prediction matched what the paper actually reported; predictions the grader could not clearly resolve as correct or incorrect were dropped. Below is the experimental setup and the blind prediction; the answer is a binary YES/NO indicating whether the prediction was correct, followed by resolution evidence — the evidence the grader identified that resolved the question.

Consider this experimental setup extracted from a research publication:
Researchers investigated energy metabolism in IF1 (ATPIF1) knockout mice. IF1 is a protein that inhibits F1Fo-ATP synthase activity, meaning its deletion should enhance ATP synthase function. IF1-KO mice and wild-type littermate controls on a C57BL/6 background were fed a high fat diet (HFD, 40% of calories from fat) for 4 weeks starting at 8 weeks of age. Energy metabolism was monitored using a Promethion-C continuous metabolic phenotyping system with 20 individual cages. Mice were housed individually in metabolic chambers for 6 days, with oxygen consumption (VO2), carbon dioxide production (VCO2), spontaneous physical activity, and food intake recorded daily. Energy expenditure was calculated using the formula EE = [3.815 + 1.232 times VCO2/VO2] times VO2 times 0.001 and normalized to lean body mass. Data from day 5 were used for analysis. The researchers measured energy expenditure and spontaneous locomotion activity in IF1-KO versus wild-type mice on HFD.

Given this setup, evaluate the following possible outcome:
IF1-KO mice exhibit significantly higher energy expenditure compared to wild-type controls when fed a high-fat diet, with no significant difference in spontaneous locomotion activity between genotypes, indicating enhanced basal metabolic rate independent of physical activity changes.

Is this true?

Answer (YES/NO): NO